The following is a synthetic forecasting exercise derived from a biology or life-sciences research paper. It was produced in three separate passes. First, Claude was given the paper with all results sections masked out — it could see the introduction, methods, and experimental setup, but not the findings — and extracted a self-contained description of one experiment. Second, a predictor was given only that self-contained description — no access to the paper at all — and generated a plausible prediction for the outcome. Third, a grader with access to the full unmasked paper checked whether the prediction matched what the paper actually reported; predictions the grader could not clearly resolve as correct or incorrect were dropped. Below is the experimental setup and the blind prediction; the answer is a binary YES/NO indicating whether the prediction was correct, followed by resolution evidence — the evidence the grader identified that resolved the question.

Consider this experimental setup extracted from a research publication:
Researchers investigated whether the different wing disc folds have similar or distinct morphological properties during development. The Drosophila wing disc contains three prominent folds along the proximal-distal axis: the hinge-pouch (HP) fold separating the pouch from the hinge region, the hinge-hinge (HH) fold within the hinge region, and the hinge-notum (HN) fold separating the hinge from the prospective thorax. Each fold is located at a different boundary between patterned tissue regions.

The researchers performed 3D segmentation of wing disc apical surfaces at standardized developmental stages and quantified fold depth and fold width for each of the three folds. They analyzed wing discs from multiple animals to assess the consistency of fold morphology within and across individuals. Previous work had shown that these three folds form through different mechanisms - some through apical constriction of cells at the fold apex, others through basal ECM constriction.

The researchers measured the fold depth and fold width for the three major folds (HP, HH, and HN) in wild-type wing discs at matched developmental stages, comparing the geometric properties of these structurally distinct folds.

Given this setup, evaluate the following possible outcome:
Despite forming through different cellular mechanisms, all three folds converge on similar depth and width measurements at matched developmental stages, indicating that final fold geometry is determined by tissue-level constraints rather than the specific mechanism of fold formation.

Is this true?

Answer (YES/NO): NO